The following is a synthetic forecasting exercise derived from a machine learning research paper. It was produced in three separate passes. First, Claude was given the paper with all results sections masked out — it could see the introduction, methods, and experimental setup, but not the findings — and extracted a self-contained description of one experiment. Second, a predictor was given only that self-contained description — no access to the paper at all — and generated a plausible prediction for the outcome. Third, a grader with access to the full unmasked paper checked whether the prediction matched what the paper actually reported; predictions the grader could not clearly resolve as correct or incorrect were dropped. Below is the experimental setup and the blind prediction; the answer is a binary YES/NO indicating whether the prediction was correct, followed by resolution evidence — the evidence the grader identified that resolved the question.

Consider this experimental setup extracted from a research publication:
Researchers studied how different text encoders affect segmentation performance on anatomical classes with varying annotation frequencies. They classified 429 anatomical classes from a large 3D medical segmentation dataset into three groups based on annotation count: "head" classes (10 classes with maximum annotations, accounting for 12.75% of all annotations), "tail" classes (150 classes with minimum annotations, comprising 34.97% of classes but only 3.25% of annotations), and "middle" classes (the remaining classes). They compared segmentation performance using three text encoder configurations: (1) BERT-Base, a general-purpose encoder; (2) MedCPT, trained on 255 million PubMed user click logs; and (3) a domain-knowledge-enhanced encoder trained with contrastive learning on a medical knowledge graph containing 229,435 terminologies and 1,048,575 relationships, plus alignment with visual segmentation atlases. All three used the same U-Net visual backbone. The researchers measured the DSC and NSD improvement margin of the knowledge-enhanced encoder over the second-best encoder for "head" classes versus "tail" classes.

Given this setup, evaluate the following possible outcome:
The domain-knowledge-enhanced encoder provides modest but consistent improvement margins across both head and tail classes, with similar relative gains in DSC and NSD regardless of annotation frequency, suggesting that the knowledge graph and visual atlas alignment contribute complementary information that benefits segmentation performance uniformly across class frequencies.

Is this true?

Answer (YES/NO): NO